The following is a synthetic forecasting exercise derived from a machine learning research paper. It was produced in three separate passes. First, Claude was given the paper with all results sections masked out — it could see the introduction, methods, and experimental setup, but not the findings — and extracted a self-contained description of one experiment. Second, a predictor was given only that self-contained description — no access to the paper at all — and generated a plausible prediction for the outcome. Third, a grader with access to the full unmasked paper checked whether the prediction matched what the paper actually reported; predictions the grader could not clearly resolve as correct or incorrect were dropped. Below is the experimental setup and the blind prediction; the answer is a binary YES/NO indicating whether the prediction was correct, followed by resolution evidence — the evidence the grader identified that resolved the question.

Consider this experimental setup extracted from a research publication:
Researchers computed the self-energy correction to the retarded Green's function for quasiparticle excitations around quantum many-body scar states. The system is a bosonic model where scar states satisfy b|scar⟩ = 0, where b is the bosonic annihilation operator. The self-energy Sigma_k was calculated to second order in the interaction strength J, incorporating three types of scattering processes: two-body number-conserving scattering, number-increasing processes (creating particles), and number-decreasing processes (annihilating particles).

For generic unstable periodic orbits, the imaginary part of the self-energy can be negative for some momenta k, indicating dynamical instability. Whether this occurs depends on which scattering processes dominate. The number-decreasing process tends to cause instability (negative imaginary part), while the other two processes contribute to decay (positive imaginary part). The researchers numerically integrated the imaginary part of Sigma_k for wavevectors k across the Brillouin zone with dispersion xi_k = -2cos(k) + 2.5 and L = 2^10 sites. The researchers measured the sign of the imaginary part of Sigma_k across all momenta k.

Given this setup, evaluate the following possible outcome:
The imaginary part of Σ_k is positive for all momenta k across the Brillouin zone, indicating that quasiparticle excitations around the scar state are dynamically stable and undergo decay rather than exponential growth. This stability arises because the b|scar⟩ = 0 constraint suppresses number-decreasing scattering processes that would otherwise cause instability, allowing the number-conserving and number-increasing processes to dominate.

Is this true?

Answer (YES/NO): YES